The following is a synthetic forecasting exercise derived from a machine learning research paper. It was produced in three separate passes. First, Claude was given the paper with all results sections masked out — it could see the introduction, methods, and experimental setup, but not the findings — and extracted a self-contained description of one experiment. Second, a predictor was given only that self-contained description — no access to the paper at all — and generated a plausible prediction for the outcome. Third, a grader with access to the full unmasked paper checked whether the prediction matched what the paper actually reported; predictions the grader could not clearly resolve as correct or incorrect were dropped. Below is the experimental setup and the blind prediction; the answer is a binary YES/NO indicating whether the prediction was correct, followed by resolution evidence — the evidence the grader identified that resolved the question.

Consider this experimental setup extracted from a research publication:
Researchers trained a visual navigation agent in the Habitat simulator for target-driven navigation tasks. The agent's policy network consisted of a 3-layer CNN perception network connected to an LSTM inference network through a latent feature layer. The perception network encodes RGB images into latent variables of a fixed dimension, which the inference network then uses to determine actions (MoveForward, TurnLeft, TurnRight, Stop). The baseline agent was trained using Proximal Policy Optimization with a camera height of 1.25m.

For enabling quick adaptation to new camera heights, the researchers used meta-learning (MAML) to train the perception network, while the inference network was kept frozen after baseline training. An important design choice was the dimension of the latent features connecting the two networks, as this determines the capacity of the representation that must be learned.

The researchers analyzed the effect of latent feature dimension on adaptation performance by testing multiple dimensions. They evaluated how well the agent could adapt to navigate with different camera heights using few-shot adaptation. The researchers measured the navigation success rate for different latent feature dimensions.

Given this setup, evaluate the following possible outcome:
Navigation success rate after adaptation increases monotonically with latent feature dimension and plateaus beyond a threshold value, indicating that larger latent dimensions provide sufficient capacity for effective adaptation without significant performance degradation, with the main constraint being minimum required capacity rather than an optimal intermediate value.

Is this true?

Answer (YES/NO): NO